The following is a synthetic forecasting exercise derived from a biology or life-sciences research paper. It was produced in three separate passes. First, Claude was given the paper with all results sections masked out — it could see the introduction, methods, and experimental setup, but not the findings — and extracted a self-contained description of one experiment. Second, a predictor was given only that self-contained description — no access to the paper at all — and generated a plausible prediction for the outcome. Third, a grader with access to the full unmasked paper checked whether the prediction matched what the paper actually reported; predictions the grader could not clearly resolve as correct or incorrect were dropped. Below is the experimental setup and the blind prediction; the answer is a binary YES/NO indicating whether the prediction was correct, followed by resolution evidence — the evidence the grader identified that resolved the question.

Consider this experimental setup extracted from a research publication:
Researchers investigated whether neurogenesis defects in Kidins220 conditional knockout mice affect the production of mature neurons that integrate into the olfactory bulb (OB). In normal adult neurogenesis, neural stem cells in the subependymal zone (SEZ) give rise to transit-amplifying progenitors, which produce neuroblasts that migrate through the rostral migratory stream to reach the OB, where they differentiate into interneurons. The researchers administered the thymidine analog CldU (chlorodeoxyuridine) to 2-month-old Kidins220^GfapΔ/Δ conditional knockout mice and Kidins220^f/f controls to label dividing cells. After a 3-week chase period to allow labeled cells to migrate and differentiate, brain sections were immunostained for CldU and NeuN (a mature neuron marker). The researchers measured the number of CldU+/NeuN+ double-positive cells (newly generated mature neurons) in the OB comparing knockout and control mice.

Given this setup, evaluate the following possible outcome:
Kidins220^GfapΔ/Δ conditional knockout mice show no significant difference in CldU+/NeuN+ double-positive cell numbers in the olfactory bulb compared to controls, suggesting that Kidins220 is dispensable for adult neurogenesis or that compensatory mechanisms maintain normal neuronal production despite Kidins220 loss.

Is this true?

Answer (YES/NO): YES